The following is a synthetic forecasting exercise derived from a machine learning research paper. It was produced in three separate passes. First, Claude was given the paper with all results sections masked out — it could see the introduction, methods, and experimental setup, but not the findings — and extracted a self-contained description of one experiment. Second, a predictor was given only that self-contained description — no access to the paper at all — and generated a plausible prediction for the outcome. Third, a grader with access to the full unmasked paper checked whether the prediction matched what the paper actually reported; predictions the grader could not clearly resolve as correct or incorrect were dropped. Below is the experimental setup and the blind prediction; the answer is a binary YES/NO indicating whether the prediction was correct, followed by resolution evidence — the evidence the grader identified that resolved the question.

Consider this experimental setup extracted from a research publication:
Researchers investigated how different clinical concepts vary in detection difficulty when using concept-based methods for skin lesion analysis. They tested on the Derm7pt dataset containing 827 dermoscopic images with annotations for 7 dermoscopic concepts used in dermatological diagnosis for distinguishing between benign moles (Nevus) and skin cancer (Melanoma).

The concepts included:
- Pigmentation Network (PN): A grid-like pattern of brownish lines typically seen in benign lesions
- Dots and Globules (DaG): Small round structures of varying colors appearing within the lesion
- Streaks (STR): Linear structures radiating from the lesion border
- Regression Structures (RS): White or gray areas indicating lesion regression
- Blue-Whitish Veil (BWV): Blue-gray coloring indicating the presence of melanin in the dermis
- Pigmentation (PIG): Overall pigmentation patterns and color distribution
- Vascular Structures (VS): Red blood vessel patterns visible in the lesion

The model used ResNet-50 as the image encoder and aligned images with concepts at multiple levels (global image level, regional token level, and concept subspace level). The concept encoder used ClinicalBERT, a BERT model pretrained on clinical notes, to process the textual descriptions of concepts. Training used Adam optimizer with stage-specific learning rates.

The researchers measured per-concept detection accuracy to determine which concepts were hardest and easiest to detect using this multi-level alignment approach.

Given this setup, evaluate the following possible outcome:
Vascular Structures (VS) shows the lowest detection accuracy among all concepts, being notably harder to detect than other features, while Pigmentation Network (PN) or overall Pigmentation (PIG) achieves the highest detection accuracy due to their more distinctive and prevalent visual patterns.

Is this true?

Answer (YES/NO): NO